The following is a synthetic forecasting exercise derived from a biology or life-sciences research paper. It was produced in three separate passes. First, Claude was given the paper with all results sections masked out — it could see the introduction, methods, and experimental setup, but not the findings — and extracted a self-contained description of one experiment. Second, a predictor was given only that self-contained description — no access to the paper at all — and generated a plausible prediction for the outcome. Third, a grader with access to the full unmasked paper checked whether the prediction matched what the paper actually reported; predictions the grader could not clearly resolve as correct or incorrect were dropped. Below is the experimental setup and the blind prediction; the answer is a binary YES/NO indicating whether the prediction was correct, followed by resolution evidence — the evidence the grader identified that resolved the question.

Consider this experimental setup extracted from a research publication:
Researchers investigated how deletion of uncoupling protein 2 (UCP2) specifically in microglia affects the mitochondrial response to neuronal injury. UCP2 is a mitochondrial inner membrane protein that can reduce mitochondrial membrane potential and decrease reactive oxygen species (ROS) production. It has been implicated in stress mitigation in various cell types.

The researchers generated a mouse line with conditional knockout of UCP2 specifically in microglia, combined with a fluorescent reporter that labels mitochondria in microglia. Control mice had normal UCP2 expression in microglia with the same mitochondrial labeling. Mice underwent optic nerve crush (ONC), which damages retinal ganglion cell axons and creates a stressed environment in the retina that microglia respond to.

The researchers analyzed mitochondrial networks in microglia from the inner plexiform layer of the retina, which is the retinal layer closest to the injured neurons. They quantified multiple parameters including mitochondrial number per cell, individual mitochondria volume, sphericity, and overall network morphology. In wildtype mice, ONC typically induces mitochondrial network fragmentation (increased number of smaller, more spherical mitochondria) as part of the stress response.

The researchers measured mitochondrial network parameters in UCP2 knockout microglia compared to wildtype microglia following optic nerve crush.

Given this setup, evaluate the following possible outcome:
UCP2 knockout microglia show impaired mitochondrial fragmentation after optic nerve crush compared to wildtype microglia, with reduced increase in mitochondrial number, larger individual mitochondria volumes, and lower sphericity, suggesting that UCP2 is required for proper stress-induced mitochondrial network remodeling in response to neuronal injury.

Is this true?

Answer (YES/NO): NO